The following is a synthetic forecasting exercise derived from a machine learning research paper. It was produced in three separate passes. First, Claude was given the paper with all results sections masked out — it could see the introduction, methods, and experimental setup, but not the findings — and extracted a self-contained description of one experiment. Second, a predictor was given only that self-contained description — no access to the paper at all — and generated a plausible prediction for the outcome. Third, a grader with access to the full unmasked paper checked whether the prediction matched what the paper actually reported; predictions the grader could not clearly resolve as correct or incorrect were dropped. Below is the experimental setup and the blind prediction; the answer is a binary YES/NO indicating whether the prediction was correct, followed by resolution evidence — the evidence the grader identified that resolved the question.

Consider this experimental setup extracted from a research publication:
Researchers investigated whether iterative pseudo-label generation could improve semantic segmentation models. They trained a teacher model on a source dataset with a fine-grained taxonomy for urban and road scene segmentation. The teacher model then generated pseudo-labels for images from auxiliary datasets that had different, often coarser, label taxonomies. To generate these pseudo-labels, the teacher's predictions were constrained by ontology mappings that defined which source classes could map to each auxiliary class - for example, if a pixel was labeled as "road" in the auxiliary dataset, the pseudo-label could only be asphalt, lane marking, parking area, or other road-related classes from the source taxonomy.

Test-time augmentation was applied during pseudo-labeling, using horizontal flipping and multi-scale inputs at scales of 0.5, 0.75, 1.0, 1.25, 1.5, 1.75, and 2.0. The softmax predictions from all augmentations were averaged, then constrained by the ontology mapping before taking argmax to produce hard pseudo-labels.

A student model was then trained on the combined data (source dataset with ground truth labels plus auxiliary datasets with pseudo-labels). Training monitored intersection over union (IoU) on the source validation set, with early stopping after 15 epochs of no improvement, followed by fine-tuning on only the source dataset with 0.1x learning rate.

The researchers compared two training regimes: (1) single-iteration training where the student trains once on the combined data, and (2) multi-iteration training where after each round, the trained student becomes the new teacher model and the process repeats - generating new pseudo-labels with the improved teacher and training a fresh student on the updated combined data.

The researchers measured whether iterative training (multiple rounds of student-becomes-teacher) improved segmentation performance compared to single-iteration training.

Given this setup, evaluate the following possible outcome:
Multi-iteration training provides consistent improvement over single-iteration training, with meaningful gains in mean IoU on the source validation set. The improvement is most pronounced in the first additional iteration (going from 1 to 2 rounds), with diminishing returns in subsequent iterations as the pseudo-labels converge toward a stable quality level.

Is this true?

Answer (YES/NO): NO